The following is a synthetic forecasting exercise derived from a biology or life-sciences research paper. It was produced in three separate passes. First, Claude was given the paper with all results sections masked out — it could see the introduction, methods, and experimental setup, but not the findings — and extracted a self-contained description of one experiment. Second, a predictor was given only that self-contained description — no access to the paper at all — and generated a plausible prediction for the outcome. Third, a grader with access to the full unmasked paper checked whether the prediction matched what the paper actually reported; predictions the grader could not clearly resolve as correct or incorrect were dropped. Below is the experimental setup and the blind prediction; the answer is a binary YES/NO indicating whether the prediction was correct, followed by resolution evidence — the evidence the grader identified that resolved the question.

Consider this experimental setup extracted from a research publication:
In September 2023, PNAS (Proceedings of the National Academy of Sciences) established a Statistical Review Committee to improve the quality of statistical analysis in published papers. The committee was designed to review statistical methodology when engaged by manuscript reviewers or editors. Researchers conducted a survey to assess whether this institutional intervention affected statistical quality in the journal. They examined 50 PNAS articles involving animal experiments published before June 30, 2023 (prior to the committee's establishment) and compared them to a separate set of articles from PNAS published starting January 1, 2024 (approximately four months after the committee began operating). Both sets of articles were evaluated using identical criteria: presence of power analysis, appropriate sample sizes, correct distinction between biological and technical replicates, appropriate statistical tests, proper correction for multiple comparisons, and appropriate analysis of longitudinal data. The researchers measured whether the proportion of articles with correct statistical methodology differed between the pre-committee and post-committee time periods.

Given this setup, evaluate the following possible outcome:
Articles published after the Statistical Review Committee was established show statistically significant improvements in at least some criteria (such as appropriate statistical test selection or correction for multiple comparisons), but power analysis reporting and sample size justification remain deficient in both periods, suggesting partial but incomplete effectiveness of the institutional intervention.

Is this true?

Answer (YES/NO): NO